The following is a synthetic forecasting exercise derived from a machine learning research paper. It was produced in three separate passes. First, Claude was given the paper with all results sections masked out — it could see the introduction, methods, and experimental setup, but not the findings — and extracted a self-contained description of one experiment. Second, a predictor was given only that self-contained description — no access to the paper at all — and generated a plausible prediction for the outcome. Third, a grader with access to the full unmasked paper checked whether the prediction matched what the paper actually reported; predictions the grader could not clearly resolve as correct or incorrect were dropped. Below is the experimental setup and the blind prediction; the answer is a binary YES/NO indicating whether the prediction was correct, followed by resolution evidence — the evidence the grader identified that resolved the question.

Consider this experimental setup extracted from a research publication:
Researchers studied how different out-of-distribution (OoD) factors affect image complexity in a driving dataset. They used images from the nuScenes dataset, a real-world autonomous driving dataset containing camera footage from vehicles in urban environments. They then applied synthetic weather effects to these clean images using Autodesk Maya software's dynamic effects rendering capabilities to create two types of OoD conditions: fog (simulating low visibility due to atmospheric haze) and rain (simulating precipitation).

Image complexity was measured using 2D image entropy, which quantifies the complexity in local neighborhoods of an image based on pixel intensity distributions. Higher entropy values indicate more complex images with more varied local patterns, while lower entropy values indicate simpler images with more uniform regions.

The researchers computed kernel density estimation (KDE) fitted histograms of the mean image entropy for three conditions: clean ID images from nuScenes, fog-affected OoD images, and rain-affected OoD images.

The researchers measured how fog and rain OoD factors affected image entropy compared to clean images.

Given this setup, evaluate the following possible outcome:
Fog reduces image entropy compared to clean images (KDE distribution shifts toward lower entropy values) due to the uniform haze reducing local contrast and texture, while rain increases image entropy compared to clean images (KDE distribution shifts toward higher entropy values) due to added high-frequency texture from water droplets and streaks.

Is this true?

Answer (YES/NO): NO